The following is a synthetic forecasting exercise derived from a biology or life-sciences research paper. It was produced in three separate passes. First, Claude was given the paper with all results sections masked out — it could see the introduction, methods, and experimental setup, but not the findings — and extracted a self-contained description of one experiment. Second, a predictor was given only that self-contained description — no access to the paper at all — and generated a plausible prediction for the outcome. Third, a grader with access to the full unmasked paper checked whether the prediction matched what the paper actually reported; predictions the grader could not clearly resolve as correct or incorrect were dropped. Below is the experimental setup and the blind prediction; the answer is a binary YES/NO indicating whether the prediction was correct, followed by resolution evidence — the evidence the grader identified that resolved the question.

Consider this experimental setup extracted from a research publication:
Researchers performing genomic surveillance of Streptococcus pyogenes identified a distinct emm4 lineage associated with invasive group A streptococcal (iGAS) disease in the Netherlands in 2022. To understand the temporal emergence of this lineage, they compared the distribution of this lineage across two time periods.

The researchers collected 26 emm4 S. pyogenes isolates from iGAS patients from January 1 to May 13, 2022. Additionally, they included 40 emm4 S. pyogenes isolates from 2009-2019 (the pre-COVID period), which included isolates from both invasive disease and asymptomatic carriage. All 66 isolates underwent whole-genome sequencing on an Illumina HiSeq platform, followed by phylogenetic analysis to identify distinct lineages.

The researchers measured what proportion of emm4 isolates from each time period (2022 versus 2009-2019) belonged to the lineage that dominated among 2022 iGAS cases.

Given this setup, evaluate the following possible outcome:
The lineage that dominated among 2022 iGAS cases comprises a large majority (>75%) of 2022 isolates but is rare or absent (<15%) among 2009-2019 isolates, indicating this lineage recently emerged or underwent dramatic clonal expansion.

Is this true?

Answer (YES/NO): YES